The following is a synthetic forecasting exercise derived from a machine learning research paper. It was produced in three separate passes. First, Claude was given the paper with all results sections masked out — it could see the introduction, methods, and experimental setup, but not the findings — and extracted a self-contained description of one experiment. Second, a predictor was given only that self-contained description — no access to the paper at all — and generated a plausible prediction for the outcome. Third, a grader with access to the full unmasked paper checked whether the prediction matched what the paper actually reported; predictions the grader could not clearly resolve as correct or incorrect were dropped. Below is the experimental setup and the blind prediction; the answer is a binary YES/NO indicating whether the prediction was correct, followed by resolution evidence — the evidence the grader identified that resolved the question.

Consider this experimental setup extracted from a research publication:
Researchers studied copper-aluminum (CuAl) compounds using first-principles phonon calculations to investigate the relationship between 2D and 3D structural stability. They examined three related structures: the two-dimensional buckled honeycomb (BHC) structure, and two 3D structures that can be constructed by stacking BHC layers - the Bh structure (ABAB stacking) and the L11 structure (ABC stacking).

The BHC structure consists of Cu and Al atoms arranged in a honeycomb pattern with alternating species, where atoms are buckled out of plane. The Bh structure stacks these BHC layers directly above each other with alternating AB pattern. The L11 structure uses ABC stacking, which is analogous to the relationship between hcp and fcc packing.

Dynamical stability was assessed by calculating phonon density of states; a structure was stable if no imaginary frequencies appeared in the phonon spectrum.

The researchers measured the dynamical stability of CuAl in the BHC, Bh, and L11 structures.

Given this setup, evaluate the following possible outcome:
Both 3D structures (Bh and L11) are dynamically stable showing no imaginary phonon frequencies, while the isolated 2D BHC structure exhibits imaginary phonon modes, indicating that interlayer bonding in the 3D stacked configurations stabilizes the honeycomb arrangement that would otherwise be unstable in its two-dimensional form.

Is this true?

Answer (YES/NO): NO